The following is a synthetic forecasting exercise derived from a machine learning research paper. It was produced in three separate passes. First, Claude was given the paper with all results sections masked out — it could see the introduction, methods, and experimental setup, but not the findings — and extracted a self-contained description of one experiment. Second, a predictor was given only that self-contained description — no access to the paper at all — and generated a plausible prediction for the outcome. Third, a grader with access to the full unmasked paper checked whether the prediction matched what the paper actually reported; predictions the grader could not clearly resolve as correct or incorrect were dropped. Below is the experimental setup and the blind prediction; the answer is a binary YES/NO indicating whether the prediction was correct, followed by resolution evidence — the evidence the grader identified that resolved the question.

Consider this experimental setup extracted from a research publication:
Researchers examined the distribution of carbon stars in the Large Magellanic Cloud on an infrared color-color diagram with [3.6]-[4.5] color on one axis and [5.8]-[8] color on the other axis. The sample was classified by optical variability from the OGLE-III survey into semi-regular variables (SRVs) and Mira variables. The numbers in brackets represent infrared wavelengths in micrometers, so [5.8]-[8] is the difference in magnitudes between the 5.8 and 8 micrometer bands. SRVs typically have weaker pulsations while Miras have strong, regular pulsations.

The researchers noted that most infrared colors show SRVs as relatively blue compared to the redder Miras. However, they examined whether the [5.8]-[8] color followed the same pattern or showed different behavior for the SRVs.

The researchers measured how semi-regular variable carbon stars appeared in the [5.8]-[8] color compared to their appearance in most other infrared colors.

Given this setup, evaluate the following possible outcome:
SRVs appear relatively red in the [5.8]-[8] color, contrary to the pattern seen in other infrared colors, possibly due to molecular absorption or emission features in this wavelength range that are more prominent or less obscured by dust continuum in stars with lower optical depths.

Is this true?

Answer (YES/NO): YES